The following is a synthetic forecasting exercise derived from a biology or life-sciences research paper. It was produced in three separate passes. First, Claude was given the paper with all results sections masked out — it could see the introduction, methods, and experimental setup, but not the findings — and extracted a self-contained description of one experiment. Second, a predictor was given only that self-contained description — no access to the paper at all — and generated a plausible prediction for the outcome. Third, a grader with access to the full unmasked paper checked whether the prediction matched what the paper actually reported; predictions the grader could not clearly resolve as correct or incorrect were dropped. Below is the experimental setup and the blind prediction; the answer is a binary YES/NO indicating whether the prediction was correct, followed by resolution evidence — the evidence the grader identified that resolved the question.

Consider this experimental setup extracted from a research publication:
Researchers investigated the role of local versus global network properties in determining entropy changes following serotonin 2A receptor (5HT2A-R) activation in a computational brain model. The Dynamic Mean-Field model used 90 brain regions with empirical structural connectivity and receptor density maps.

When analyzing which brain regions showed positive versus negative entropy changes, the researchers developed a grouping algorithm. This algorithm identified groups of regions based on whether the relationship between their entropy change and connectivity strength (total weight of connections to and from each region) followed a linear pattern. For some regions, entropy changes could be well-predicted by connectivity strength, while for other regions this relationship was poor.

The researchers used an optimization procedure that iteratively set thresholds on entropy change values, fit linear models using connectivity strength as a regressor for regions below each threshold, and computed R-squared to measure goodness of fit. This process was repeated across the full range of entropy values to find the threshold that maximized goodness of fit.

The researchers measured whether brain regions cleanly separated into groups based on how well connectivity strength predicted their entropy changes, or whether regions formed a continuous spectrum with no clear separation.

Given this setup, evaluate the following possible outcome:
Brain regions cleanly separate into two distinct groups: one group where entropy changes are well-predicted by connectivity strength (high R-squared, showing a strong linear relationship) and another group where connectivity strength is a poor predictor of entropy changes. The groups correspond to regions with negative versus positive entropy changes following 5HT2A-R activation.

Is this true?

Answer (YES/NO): NO